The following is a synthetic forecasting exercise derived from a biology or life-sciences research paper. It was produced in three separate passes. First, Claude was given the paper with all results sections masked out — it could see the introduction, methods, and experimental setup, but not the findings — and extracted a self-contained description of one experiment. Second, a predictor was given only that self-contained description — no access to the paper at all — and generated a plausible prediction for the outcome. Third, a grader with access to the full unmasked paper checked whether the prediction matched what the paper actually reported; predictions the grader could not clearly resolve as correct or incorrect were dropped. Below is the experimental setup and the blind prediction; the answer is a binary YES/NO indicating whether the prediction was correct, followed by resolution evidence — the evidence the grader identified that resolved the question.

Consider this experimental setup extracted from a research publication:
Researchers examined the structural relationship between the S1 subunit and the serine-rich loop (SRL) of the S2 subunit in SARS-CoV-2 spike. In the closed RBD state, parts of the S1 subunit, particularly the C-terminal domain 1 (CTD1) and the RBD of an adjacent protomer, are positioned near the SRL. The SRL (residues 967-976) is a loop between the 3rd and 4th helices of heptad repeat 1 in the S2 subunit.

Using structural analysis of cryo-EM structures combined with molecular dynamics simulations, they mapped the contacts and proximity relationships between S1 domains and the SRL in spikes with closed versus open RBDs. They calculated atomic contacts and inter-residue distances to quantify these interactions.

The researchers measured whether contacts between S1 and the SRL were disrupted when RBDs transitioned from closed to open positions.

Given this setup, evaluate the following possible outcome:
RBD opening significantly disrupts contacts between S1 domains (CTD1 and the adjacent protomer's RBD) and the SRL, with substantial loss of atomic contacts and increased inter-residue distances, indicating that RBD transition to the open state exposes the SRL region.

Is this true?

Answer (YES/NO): YES